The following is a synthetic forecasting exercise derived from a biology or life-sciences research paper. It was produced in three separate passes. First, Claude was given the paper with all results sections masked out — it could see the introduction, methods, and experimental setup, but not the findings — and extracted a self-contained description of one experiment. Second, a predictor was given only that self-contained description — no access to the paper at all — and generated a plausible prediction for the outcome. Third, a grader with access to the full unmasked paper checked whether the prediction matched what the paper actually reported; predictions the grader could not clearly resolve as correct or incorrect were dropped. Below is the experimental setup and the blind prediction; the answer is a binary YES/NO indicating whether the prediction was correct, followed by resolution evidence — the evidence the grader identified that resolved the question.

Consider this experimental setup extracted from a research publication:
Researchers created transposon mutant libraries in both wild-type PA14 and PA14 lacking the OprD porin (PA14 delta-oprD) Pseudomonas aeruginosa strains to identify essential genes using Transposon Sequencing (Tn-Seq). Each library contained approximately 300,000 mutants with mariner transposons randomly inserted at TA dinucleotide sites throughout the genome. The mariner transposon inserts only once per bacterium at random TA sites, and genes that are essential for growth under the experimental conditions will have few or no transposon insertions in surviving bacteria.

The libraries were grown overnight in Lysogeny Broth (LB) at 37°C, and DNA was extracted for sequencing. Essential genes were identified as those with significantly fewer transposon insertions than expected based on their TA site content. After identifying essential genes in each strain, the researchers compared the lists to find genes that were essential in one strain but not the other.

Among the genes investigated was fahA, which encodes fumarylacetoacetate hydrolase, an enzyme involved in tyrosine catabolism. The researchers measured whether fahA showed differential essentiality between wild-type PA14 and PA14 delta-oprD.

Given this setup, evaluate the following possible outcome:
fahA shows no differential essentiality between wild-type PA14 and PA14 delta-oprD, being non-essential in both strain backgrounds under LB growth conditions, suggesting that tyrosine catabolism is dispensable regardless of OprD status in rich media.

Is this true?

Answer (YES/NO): YES